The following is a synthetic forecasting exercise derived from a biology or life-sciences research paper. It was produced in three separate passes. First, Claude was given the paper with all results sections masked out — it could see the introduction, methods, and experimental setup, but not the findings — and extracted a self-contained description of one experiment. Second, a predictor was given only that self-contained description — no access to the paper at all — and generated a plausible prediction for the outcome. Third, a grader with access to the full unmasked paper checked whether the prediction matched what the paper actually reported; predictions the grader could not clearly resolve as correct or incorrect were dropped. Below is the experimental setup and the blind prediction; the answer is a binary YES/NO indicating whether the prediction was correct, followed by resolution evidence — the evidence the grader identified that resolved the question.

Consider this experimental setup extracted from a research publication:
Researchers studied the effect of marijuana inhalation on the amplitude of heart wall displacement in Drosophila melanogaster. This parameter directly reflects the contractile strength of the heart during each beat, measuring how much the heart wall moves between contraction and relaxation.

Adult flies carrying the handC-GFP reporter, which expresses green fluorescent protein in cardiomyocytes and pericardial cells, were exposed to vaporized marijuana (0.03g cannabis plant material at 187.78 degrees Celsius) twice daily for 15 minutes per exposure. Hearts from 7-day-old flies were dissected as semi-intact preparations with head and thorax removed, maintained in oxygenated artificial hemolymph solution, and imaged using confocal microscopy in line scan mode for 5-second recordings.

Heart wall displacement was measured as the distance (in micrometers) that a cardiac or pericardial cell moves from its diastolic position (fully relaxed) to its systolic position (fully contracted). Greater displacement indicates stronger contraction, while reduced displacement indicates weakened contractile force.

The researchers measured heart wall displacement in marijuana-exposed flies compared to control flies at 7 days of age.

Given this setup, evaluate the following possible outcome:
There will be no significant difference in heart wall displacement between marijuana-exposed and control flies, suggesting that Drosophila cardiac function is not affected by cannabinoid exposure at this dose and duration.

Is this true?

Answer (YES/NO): YES